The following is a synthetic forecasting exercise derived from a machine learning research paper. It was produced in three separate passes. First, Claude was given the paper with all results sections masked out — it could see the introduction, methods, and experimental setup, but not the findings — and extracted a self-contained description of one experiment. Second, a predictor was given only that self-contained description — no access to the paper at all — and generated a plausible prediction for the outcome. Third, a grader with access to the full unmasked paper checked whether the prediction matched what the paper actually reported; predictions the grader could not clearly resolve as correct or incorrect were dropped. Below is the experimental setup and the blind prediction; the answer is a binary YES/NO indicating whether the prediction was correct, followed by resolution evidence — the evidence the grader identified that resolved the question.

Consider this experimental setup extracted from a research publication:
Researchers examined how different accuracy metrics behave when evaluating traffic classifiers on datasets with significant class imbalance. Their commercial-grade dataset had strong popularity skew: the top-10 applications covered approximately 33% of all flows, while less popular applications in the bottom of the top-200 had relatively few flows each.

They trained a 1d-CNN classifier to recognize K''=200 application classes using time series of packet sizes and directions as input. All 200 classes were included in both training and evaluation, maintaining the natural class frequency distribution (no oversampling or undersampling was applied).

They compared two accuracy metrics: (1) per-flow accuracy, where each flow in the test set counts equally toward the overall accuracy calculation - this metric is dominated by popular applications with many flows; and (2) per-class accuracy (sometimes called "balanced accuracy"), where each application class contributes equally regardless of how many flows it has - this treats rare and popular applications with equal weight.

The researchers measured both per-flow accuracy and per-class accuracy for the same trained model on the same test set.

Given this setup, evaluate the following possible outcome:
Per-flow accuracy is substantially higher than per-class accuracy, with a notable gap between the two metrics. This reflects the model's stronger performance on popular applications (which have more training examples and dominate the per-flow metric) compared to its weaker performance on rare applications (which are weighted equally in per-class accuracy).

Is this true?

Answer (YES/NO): YES